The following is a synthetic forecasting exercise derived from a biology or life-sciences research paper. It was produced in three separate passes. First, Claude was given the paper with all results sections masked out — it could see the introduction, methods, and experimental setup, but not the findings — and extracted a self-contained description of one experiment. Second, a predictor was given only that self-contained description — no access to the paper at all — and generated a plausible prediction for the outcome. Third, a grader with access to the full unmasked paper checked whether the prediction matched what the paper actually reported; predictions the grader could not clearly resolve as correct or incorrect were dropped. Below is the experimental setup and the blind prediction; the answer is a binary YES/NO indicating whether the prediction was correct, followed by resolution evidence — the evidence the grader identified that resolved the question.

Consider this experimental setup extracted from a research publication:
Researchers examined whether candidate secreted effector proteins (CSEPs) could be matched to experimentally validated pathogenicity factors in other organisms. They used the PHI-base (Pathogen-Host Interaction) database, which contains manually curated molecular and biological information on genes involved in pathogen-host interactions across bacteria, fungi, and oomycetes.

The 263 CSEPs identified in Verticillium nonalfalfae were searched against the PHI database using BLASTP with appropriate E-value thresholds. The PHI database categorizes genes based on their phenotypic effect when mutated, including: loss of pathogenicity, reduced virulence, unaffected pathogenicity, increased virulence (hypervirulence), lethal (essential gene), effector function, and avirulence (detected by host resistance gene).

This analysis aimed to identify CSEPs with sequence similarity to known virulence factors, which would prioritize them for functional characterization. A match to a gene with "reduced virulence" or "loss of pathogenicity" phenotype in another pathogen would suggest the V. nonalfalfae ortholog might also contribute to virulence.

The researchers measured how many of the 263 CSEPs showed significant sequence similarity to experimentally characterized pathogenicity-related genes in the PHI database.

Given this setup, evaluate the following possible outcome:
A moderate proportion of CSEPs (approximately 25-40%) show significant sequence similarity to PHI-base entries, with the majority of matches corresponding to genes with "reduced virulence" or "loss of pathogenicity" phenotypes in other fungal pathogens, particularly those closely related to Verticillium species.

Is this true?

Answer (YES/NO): NO